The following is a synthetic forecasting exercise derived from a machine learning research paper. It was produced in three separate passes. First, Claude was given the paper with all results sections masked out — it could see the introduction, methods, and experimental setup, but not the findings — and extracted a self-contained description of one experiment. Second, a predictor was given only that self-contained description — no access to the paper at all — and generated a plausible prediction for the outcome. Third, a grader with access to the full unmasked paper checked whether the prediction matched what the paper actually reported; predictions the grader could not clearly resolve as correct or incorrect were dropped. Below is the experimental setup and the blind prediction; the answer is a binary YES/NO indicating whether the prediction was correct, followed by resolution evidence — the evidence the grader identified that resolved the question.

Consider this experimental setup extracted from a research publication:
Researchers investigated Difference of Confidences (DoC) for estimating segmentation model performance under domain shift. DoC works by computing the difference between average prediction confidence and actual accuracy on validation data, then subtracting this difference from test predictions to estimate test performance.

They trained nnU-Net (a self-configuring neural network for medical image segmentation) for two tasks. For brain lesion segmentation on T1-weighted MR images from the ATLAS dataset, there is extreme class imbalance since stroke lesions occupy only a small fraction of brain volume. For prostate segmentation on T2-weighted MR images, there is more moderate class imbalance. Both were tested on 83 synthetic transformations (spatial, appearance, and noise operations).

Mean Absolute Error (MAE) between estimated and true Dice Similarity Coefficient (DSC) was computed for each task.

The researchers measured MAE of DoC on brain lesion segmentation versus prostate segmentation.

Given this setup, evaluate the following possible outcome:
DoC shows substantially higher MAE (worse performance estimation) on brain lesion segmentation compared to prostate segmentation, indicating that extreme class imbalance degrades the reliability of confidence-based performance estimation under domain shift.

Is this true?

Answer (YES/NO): NO